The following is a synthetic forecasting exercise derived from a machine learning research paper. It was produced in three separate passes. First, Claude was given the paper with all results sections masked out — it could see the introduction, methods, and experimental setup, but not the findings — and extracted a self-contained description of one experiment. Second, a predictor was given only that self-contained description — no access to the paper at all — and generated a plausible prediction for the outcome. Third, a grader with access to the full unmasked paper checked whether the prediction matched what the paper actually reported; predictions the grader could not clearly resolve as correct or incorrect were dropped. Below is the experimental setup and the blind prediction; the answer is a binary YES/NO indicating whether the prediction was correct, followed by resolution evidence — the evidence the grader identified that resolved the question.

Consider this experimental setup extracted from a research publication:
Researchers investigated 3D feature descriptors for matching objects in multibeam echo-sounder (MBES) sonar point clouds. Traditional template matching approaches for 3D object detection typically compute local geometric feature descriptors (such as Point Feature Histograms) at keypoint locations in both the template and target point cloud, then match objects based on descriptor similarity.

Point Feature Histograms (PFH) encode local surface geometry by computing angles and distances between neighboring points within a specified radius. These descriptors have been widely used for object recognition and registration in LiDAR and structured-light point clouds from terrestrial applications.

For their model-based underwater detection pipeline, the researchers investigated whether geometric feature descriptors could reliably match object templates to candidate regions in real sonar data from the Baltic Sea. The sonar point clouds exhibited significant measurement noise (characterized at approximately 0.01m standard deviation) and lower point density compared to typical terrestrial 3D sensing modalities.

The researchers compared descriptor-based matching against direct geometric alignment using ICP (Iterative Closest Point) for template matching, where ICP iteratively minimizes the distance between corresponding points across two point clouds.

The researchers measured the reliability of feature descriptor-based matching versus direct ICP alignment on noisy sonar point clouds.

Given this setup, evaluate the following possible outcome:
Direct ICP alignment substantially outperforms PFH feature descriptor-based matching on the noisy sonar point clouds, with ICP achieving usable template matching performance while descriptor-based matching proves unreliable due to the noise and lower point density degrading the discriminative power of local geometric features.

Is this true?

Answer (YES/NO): YES